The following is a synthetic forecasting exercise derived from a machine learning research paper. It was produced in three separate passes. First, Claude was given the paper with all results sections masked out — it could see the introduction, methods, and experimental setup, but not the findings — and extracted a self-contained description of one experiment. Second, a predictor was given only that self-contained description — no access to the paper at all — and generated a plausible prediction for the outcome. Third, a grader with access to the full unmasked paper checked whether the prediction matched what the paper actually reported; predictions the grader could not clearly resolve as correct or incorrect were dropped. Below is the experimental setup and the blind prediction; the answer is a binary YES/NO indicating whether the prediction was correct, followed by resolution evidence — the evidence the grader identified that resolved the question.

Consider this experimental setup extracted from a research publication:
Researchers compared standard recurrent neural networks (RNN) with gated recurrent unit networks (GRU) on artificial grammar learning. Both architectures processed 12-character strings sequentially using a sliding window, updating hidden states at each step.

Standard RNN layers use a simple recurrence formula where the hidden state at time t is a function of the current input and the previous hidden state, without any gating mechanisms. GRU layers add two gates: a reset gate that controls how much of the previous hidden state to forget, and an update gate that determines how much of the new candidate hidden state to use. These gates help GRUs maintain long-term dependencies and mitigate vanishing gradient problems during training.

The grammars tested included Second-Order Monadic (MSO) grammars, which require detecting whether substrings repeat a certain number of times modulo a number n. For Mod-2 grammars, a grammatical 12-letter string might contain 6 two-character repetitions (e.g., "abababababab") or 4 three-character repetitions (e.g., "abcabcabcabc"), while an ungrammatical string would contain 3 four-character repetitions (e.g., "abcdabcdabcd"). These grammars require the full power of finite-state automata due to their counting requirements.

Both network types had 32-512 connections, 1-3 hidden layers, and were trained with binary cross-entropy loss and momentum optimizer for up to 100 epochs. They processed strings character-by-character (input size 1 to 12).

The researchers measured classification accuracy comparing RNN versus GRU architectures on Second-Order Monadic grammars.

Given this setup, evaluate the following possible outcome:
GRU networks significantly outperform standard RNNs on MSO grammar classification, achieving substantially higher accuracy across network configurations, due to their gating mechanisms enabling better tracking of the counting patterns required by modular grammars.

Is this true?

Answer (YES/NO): NO